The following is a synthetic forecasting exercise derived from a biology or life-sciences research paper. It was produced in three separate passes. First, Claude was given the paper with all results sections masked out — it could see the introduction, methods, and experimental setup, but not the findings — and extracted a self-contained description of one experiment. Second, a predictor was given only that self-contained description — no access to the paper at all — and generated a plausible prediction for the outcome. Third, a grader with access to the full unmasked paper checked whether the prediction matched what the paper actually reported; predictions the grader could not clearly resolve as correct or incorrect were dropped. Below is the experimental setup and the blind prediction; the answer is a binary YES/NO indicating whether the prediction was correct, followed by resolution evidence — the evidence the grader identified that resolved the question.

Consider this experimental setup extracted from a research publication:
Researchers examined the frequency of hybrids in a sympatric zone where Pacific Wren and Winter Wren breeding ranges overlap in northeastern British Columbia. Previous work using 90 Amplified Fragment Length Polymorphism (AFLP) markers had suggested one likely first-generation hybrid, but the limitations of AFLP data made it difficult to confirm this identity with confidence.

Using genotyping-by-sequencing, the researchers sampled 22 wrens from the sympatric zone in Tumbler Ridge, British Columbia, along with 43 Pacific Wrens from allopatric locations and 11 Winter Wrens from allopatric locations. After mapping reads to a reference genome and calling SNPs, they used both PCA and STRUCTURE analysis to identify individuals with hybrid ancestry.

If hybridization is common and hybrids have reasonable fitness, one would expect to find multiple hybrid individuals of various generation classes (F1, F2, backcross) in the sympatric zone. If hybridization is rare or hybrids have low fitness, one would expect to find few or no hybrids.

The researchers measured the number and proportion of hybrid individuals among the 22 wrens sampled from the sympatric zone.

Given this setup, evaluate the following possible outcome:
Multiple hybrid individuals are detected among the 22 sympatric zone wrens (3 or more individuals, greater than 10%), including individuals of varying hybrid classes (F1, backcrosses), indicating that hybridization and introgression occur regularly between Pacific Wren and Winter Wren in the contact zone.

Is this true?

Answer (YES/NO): NO